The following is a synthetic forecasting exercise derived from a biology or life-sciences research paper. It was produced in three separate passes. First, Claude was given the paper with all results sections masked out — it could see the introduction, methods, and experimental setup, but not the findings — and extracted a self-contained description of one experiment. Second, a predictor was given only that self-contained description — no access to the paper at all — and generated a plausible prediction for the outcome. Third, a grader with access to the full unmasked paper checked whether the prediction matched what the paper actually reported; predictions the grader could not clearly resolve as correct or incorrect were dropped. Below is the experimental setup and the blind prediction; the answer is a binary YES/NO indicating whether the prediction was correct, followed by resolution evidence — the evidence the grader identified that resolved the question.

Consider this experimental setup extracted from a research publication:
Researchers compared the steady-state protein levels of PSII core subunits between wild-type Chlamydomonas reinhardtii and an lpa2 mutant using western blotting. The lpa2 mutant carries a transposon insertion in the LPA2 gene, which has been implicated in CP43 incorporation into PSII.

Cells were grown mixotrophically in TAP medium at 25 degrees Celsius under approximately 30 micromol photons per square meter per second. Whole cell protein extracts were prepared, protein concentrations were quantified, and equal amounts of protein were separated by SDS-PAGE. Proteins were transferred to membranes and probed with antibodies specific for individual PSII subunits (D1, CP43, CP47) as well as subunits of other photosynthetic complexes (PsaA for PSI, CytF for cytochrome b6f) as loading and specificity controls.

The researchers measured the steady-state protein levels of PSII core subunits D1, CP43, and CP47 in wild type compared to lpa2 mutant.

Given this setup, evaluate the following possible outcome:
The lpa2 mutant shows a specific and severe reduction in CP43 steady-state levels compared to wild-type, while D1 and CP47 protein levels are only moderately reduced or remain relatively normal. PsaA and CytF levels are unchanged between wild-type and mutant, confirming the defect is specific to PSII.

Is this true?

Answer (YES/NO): NO